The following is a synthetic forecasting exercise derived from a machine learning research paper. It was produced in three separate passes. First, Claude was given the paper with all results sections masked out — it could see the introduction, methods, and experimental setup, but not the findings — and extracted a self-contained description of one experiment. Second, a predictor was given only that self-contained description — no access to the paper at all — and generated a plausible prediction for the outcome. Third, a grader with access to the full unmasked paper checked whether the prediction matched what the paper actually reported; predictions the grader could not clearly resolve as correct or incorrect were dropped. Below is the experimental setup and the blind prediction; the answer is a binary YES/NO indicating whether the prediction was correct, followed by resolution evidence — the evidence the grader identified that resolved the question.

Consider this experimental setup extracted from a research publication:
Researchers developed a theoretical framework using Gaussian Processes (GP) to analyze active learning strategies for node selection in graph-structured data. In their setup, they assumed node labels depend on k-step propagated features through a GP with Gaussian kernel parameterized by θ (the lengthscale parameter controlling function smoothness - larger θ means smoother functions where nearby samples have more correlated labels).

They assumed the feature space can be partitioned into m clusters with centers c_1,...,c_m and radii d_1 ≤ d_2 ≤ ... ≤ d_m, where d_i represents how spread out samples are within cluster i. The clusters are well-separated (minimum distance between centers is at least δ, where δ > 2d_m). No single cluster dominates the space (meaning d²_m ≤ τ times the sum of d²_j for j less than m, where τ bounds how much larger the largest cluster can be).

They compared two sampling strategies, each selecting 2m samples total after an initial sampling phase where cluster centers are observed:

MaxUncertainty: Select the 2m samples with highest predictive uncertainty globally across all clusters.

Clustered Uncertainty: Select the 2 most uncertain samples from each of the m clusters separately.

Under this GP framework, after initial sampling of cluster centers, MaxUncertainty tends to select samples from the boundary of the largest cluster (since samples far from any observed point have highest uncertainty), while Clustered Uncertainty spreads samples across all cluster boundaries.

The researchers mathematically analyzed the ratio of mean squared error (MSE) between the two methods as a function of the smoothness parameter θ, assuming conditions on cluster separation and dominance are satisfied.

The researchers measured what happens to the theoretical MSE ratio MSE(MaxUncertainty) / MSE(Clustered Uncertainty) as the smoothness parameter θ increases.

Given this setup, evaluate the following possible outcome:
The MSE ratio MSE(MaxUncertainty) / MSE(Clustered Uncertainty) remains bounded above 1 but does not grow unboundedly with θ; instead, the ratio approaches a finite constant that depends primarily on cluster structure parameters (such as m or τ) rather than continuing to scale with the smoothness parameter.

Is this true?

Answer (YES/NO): NO